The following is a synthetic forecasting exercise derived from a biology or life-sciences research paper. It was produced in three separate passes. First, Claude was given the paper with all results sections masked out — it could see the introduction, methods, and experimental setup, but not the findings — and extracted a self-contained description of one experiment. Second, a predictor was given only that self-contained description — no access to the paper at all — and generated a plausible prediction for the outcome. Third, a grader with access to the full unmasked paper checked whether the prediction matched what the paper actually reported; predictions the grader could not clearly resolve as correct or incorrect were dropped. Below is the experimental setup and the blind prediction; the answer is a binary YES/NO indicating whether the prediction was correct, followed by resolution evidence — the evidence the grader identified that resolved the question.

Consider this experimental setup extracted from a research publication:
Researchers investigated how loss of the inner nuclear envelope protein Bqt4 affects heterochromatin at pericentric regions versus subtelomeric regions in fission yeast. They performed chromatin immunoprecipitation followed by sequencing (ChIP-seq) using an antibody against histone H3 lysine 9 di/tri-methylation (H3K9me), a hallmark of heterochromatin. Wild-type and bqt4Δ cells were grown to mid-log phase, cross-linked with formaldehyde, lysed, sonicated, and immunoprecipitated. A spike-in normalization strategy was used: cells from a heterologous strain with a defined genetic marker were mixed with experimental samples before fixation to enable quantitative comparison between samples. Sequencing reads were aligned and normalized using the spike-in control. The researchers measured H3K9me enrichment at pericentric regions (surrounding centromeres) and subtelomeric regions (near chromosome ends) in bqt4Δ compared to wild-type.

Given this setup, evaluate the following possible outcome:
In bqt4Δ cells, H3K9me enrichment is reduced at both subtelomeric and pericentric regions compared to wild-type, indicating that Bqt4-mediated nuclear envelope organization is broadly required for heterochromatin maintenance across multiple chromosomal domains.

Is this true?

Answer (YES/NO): NO